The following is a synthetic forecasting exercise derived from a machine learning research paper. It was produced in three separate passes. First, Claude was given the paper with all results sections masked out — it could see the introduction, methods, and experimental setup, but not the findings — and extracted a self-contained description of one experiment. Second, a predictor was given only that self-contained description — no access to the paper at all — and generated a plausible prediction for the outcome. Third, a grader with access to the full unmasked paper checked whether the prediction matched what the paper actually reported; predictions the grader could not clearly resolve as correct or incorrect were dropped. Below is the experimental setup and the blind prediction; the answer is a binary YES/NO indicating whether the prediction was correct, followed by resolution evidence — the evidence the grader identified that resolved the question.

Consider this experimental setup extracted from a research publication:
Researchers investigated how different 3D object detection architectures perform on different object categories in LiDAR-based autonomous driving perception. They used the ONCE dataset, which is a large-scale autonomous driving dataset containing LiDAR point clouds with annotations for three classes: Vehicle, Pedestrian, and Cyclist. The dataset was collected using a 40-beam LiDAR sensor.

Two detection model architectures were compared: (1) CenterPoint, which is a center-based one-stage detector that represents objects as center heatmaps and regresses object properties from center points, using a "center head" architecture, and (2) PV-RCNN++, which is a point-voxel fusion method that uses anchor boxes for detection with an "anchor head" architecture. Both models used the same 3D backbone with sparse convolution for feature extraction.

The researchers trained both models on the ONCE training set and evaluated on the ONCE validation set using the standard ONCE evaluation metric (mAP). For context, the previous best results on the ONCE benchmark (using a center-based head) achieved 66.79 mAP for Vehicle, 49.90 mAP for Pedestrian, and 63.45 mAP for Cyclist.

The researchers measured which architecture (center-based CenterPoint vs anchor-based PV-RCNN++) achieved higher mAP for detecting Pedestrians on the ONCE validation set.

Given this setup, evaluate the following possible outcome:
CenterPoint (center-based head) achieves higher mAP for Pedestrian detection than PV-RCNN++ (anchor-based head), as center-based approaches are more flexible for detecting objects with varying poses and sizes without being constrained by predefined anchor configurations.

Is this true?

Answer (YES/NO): YES